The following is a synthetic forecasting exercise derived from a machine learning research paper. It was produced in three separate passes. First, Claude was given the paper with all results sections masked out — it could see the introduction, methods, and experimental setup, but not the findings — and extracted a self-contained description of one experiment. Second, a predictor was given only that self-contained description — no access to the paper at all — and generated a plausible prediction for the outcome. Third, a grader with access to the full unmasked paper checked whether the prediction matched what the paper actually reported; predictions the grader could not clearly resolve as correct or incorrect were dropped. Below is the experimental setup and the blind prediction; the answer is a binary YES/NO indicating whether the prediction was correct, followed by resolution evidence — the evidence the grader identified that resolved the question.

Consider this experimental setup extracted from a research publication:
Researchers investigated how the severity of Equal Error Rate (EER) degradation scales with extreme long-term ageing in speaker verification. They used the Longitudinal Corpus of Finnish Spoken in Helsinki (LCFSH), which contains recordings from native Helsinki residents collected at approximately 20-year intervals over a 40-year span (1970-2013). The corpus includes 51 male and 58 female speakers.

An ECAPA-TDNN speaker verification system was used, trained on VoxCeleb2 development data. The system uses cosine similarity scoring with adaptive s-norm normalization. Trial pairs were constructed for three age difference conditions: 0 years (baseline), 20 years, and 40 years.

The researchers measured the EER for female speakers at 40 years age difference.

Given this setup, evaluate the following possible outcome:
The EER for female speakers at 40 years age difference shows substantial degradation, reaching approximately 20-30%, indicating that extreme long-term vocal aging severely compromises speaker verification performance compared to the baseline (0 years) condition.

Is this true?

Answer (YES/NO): NO